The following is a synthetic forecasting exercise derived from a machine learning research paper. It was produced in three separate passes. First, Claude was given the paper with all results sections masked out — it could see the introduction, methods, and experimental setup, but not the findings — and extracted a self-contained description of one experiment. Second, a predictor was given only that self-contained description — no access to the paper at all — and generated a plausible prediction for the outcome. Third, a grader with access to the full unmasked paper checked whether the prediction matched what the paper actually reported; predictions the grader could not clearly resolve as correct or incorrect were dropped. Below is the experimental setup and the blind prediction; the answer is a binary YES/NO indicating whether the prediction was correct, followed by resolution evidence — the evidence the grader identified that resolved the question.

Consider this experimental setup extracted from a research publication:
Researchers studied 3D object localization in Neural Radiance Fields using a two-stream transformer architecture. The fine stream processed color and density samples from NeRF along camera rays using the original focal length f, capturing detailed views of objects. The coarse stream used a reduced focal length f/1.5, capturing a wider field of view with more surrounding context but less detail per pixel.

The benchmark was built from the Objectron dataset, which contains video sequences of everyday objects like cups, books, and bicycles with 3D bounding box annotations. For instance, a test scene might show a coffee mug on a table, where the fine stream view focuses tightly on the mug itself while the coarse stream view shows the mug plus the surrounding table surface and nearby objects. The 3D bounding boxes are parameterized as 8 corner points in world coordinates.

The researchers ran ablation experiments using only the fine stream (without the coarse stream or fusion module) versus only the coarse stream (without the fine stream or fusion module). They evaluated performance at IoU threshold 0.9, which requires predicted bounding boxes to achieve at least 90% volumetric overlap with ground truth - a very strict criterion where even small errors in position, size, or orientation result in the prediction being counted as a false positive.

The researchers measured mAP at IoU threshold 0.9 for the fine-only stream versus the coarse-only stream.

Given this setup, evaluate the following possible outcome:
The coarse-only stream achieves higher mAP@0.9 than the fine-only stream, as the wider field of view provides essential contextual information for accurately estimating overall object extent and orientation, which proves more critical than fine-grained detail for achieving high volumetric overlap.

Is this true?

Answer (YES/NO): NO